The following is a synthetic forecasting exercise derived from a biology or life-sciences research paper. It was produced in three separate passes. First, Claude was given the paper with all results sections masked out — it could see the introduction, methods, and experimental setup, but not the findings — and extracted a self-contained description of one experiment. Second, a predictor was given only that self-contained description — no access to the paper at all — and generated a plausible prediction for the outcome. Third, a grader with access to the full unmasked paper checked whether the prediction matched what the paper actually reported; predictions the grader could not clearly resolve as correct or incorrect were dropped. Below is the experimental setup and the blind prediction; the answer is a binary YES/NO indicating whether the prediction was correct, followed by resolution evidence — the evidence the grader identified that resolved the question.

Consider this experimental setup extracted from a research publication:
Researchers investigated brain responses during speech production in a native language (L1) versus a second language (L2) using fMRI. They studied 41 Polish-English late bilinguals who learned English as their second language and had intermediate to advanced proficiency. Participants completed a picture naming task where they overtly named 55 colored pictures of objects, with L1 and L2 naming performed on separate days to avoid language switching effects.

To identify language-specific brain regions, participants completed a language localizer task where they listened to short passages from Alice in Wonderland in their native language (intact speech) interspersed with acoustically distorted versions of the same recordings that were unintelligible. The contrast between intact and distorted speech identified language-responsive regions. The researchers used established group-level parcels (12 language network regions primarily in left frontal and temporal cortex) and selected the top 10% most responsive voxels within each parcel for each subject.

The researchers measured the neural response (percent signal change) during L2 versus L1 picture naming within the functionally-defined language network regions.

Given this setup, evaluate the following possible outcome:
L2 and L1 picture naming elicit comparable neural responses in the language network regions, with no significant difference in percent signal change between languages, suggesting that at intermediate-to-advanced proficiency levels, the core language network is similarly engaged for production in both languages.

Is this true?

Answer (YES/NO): NO